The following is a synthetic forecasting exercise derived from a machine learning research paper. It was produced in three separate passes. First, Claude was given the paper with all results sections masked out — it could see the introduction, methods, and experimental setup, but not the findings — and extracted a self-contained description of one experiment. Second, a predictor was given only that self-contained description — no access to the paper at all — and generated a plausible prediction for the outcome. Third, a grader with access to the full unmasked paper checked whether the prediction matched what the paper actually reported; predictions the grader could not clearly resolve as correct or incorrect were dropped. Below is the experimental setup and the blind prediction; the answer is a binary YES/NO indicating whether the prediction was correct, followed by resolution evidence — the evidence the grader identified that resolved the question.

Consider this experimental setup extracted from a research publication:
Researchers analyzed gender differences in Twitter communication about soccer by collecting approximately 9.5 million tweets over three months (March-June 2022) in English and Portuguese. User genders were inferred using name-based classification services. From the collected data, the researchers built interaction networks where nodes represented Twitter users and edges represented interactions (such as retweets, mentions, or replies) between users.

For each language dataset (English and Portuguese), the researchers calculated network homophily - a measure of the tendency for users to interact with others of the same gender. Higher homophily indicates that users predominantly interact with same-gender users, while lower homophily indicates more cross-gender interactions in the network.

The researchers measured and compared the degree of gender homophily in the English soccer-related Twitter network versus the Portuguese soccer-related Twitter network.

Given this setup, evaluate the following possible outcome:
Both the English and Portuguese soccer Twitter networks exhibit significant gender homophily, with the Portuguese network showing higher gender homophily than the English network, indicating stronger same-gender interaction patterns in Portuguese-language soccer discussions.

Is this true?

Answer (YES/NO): NO